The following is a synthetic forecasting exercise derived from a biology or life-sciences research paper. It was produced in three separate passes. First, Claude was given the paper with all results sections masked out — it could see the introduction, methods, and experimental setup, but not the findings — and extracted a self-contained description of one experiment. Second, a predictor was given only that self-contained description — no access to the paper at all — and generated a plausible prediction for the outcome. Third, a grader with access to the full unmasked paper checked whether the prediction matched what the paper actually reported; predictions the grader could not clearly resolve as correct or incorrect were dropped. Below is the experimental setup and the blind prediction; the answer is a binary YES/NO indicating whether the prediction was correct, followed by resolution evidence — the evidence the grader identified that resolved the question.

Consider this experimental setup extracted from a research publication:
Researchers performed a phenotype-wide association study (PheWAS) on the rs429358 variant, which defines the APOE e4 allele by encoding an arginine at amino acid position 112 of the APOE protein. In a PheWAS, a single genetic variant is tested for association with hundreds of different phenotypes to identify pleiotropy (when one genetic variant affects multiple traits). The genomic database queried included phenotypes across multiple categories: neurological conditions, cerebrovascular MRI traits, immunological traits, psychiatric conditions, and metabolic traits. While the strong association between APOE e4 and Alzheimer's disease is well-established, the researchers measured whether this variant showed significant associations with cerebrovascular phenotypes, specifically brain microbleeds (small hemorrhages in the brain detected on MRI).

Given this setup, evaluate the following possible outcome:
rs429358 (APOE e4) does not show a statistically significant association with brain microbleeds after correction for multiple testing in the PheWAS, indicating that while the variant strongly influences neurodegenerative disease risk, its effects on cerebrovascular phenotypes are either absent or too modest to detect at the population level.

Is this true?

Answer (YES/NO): NO